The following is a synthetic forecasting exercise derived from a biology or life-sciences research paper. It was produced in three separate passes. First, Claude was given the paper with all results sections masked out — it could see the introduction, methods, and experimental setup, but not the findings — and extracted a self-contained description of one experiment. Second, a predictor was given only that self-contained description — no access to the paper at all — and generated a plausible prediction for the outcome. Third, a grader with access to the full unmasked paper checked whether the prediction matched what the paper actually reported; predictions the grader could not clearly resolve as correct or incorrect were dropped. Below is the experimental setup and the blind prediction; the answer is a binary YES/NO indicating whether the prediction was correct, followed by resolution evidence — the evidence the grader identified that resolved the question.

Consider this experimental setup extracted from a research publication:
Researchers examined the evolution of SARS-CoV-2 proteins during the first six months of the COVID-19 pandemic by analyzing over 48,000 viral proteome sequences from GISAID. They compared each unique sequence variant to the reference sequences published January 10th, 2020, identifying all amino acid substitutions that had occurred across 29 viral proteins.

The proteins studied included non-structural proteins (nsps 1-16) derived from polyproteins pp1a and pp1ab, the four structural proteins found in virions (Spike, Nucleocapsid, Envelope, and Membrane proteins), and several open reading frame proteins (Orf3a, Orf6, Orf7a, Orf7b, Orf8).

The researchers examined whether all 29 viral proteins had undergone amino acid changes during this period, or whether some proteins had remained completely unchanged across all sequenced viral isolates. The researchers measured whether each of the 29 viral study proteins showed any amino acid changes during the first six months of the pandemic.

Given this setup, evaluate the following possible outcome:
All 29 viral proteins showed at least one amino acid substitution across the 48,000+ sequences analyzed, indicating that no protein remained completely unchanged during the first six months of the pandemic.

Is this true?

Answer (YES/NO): YES